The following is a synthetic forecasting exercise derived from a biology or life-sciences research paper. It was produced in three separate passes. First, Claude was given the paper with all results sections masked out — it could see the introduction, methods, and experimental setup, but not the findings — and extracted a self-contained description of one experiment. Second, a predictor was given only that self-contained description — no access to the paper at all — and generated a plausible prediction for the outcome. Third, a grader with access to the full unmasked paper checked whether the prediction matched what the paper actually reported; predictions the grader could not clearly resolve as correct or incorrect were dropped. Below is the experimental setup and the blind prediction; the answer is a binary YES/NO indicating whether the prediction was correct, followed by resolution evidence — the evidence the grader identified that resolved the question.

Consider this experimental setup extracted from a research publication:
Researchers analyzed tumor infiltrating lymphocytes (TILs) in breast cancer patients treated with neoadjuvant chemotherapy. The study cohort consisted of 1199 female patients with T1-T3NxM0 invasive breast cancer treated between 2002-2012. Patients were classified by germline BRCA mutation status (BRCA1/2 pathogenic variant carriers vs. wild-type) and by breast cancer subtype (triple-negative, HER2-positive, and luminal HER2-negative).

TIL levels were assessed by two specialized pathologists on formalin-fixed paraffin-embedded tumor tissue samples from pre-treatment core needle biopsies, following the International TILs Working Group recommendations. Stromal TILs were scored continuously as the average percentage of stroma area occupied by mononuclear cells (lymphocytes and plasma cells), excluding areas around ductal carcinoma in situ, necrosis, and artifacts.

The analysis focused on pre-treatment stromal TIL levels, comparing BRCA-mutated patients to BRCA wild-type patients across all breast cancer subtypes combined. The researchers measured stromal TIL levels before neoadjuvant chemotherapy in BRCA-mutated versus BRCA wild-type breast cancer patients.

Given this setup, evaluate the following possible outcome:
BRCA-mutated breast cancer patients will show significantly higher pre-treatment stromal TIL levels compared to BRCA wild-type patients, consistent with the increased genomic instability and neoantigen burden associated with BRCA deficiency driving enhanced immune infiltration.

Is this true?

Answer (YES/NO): NO